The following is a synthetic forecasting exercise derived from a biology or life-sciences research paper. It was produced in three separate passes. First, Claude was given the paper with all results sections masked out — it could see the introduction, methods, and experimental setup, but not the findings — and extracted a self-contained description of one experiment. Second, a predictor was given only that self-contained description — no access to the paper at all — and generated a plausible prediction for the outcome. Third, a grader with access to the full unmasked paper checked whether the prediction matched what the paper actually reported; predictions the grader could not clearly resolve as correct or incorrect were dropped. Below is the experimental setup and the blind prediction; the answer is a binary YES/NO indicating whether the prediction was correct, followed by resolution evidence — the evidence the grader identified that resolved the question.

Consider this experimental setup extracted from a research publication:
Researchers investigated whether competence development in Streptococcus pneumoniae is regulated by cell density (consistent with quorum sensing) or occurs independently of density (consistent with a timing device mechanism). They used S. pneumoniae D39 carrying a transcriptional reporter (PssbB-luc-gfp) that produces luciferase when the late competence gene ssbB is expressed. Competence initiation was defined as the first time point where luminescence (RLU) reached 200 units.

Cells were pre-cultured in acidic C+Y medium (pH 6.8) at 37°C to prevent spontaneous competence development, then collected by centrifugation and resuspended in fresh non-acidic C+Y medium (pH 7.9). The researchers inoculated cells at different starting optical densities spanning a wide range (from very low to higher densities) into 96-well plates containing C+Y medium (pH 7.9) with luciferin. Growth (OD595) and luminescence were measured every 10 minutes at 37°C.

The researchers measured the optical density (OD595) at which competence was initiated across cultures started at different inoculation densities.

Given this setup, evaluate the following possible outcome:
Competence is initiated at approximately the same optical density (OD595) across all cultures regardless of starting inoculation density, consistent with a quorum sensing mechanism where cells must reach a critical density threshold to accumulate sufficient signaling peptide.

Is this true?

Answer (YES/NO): NO